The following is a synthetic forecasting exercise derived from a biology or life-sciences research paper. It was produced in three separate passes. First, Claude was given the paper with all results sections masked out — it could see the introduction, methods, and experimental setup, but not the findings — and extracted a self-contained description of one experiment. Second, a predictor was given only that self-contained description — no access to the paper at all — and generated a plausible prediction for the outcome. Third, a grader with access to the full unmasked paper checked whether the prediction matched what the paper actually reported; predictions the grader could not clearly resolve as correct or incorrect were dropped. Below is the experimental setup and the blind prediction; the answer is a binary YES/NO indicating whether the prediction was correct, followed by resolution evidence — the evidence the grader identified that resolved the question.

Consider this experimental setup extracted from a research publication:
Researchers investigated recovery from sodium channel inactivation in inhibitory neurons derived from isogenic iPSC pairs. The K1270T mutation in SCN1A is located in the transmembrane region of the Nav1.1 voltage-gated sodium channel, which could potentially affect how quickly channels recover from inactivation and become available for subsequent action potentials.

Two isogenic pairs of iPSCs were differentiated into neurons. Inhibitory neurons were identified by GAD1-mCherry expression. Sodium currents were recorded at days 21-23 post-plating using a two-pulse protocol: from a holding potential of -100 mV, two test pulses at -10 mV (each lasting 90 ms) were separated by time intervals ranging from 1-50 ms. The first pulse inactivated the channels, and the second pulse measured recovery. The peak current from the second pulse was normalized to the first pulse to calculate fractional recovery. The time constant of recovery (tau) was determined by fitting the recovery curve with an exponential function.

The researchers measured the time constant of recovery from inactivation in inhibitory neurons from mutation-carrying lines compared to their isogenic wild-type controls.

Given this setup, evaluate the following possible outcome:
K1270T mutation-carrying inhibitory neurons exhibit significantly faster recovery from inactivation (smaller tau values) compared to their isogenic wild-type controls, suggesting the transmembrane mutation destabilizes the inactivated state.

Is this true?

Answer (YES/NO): NO